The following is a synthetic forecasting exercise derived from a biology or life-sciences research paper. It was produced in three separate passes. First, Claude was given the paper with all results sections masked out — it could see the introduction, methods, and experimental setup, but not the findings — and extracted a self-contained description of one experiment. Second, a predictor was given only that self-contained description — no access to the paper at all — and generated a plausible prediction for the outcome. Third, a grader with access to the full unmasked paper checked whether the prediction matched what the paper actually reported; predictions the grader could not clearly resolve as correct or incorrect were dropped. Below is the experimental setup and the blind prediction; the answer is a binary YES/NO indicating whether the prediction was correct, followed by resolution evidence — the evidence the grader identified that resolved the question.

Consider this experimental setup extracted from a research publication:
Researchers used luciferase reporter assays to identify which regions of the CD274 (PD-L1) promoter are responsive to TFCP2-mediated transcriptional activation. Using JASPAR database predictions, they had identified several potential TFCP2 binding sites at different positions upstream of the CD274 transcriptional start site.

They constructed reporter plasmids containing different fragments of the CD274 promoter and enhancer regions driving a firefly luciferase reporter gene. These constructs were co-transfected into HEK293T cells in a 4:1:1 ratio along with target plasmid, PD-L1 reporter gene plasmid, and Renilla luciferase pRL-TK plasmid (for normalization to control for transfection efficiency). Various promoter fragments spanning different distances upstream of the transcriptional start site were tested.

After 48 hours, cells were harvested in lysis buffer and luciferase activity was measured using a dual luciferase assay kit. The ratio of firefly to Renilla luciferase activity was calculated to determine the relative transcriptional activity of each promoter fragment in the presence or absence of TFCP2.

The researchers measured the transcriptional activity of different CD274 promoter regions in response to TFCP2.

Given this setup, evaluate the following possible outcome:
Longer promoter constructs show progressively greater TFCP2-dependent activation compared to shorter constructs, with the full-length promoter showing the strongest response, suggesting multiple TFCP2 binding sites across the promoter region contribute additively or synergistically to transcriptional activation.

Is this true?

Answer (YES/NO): NO